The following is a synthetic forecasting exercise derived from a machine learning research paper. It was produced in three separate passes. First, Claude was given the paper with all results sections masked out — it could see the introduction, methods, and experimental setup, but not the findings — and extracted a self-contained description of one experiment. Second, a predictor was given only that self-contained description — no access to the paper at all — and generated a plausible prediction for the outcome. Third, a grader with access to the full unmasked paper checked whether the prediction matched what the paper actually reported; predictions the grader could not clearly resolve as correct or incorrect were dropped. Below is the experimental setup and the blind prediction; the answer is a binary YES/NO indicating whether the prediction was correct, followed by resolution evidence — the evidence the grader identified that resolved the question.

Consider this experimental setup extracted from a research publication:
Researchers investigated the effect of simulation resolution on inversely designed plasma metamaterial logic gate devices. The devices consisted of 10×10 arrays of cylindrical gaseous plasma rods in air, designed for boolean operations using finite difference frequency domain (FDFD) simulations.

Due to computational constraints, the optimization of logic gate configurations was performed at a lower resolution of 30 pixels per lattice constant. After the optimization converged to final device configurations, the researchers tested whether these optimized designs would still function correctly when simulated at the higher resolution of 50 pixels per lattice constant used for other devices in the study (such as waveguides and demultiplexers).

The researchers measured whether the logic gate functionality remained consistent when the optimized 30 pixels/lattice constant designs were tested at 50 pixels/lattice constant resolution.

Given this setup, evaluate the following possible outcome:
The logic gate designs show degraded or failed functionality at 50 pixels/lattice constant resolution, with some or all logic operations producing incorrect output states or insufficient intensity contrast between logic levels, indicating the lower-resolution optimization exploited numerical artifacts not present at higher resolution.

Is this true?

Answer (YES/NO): NO